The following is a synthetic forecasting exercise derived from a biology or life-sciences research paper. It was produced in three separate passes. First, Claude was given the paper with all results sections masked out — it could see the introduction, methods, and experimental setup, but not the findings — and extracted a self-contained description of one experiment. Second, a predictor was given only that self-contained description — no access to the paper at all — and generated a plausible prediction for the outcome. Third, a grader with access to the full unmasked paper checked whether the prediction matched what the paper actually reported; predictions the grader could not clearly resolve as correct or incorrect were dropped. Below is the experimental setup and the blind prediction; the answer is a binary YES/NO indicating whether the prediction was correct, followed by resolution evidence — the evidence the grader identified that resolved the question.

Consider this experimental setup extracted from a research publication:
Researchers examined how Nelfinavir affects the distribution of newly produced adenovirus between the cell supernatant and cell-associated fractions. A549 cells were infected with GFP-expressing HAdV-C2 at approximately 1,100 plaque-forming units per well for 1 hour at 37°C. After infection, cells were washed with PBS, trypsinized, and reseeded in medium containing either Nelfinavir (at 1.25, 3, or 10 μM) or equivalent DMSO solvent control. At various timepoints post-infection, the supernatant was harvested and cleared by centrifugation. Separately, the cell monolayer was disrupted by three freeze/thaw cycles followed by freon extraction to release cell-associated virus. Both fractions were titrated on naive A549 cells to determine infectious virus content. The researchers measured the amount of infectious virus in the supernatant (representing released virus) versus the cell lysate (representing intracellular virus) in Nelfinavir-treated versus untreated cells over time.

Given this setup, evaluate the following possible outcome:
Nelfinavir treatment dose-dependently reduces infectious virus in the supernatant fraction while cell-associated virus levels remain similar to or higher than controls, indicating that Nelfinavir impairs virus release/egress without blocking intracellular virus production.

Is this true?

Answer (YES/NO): YES